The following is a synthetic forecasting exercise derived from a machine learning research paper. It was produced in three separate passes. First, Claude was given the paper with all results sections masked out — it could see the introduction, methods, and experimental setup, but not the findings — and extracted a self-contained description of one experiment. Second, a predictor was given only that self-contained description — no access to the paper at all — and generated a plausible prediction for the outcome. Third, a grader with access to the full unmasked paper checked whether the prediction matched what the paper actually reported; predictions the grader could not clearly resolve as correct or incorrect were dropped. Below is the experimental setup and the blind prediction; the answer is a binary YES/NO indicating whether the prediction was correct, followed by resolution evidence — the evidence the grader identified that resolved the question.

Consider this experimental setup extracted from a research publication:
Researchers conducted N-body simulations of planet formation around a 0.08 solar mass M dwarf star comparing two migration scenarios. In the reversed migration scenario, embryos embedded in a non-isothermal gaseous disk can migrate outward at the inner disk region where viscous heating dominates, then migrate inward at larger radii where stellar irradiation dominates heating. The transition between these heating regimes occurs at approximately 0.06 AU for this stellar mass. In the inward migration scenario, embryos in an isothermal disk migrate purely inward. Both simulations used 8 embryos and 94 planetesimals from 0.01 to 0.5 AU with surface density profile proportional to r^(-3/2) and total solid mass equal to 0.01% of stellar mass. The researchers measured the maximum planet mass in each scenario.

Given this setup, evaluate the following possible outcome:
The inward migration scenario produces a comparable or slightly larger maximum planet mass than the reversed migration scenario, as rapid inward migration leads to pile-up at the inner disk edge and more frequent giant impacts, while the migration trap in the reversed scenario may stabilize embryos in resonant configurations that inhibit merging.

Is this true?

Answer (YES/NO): NO